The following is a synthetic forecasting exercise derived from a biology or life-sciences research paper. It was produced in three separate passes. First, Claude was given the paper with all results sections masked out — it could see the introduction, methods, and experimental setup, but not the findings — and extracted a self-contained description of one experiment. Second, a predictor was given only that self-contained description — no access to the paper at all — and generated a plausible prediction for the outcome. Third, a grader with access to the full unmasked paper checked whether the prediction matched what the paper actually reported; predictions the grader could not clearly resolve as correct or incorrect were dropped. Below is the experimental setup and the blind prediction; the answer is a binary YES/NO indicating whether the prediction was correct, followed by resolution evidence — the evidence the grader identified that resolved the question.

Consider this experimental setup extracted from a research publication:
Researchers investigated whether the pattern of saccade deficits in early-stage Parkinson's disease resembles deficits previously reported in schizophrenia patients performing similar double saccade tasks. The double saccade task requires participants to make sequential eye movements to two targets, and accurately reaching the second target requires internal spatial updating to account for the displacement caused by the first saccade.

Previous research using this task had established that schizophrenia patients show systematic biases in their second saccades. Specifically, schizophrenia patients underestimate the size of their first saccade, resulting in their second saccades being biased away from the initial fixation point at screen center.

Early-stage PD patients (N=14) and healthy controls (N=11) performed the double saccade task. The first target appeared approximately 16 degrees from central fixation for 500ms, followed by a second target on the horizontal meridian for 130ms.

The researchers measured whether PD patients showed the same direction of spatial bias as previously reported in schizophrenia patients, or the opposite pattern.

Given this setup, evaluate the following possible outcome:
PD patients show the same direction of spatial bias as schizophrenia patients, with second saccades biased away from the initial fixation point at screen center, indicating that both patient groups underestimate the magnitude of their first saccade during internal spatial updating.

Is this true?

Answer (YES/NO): NO